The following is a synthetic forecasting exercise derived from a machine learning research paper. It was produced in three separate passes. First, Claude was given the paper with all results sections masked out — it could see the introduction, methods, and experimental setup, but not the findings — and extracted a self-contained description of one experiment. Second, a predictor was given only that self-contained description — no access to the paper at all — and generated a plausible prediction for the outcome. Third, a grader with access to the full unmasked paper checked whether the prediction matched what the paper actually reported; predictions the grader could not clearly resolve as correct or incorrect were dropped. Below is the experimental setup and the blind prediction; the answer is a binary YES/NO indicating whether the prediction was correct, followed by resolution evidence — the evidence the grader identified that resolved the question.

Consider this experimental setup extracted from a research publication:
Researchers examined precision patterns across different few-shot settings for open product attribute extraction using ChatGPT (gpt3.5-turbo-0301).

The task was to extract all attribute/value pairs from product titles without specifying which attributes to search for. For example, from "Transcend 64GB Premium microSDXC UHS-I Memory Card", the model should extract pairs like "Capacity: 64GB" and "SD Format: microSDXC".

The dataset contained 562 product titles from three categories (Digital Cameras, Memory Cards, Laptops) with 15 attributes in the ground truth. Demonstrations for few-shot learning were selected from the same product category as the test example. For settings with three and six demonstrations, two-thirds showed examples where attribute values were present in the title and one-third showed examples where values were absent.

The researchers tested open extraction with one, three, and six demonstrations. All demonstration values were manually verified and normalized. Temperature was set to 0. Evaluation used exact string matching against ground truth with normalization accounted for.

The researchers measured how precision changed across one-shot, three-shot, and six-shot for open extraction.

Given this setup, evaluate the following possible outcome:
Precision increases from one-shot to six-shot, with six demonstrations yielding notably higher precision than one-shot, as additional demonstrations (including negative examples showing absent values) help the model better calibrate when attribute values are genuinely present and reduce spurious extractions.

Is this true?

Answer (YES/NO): NO